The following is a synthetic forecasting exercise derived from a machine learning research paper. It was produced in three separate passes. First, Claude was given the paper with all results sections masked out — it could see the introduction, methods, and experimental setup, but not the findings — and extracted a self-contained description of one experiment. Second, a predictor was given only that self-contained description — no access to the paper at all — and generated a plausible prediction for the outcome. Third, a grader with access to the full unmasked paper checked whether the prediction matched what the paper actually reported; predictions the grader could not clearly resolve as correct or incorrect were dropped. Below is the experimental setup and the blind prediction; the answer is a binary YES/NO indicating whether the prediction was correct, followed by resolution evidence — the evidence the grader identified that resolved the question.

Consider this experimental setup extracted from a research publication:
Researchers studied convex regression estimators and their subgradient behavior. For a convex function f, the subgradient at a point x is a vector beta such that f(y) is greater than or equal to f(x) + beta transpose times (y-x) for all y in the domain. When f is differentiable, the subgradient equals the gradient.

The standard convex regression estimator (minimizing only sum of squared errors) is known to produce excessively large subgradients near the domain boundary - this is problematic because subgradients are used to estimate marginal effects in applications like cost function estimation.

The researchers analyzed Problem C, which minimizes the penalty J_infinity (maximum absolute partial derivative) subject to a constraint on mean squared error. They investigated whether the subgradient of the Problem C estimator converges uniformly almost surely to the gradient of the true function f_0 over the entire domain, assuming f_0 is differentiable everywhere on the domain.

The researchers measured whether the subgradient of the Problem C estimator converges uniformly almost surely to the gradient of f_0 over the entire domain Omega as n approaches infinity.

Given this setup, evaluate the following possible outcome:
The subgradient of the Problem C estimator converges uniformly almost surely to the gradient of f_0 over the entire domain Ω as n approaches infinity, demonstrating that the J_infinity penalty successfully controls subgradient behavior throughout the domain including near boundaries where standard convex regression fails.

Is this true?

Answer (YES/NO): YES